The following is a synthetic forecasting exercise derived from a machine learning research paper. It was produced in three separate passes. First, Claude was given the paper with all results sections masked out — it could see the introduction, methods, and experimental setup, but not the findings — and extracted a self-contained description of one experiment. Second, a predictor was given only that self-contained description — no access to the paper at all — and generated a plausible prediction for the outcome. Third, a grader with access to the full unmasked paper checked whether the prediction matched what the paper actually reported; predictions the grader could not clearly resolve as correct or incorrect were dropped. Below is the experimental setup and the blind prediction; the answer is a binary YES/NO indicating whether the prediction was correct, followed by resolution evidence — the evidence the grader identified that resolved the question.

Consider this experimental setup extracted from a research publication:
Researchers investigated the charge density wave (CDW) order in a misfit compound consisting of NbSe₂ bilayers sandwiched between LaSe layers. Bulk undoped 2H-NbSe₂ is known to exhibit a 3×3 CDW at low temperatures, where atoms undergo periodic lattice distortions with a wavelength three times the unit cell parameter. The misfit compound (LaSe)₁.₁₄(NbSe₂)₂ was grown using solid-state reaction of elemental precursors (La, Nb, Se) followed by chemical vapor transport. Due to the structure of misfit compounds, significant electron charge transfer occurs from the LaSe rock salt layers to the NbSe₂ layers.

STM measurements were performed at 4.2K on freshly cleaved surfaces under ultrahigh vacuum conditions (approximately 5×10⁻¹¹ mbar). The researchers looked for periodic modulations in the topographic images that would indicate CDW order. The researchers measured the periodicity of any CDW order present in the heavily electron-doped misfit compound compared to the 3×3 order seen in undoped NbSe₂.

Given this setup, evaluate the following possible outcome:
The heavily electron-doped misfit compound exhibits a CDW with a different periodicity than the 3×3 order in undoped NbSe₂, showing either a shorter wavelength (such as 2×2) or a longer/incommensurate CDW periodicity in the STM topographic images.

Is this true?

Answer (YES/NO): YES